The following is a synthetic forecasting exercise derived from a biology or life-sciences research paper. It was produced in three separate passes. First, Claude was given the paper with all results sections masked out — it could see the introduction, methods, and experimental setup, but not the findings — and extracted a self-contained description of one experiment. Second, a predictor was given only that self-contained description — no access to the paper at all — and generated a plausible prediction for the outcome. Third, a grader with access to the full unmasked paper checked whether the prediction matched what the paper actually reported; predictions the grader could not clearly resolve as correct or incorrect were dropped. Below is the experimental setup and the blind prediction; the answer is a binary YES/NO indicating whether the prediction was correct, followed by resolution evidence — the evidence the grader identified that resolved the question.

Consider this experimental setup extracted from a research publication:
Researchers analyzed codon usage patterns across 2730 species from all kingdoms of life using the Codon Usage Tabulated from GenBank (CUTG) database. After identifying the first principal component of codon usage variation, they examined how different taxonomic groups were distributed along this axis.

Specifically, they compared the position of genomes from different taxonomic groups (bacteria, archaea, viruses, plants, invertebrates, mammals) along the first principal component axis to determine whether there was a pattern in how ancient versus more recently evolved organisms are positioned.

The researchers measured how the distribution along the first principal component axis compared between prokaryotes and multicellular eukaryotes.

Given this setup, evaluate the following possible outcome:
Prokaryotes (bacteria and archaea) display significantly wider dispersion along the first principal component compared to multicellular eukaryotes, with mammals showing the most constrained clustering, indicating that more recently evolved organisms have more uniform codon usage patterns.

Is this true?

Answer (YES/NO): YES